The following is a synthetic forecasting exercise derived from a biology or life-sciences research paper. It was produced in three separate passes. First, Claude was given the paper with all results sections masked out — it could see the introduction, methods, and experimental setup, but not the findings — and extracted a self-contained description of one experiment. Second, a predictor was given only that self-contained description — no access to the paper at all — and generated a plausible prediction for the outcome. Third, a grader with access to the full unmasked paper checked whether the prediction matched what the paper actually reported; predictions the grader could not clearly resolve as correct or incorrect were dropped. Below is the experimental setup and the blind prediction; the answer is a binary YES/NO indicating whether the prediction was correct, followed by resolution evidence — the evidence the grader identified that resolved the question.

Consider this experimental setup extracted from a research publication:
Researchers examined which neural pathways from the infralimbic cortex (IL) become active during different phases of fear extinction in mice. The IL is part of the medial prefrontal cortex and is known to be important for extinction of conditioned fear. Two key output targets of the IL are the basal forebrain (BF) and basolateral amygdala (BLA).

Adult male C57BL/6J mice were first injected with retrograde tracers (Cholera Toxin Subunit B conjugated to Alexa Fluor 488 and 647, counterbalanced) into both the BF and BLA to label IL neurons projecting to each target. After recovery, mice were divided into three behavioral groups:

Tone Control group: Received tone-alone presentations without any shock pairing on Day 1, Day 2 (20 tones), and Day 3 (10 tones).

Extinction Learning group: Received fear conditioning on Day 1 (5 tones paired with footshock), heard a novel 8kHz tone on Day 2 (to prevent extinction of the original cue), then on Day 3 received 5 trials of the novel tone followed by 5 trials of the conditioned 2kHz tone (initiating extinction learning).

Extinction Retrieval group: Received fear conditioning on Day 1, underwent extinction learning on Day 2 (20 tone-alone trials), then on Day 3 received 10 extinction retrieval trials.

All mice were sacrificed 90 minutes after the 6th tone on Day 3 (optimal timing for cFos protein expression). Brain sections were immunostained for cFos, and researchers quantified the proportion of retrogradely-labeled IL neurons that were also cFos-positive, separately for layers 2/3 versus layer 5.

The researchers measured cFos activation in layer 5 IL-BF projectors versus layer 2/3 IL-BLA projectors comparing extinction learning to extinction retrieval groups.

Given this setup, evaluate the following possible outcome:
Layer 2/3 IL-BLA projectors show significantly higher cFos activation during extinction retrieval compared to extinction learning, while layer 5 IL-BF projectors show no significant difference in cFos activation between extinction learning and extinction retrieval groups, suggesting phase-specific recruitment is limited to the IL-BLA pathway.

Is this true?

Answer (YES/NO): NO